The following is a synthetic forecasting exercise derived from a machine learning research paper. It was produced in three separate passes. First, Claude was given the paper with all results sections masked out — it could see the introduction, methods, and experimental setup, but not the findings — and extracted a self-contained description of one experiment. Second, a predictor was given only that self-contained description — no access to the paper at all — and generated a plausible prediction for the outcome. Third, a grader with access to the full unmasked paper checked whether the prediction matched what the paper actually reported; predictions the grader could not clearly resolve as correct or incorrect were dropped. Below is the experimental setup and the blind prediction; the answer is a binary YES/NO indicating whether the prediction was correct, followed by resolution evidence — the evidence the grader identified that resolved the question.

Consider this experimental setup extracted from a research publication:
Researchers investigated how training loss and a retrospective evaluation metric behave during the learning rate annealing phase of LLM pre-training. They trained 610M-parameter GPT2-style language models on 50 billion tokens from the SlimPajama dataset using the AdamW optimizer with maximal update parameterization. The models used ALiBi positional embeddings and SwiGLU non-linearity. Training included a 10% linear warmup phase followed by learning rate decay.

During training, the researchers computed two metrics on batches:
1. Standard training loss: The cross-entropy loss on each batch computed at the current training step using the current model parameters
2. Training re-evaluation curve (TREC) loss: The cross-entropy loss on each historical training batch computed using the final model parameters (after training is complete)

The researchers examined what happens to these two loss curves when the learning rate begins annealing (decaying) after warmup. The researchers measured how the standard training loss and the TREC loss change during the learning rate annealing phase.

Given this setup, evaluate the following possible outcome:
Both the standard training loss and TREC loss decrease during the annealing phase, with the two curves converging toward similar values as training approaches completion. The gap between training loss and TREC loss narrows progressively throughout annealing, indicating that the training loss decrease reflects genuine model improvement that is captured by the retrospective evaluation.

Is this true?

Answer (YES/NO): NO